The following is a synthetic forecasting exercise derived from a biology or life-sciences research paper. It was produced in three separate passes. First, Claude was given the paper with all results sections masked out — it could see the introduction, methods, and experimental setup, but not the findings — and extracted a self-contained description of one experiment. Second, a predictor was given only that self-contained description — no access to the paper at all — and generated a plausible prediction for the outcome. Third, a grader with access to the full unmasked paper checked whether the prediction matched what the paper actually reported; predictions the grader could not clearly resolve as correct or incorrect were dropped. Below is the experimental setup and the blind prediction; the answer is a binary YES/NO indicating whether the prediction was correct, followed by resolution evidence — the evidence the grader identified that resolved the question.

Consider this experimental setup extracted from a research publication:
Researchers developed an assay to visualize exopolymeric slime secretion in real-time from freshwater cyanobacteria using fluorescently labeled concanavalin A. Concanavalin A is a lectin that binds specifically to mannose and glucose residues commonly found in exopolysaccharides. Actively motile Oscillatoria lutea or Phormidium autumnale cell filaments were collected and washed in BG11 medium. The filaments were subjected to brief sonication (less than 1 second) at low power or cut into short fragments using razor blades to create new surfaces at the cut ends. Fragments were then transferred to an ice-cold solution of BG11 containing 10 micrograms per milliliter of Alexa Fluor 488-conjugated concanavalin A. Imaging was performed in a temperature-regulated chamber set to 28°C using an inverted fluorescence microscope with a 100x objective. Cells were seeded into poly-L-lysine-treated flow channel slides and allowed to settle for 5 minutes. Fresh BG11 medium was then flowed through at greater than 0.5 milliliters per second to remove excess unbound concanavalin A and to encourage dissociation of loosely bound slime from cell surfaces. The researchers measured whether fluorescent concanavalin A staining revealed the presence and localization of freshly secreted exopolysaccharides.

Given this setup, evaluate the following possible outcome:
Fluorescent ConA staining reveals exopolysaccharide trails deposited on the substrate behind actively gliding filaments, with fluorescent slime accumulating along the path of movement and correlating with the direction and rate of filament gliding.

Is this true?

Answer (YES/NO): NO